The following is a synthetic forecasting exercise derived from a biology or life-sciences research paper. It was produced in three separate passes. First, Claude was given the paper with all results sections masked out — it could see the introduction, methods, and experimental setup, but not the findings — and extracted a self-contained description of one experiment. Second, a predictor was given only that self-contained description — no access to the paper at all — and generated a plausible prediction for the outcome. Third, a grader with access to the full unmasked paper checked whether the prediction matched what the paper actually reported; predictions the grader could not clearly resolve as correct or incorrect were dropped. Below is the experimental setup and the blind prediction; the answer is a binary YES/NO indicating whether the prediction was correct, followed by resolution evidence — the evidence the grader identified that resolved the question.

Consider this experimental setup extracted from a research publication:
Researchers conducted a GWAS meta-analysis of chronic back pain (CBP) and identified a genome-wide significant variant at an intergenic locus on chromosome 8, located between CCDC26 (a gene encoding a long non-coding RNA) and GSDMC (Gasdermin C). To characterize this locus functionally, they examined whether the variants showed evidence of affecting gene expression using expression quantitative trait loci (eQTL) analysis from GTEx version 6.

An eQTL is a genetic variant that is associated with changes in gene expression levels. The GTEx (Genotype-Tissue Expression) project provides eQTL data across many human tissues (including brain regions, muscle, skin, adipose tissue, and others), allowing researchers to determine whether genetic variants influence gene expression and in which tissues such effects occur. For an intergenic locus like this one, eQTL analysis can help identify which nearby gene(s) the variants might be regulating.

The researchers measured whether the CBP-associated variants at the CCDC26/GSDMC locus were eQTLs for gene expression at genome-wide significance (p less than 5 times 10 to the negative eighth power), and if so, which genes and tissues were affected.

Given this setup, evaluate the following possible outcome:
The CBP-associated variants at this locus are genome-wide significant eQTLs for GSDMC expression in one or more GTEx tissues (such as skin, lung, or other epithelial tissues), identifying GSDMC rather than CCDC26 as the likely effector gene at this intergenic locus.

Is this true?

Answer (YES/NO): YES